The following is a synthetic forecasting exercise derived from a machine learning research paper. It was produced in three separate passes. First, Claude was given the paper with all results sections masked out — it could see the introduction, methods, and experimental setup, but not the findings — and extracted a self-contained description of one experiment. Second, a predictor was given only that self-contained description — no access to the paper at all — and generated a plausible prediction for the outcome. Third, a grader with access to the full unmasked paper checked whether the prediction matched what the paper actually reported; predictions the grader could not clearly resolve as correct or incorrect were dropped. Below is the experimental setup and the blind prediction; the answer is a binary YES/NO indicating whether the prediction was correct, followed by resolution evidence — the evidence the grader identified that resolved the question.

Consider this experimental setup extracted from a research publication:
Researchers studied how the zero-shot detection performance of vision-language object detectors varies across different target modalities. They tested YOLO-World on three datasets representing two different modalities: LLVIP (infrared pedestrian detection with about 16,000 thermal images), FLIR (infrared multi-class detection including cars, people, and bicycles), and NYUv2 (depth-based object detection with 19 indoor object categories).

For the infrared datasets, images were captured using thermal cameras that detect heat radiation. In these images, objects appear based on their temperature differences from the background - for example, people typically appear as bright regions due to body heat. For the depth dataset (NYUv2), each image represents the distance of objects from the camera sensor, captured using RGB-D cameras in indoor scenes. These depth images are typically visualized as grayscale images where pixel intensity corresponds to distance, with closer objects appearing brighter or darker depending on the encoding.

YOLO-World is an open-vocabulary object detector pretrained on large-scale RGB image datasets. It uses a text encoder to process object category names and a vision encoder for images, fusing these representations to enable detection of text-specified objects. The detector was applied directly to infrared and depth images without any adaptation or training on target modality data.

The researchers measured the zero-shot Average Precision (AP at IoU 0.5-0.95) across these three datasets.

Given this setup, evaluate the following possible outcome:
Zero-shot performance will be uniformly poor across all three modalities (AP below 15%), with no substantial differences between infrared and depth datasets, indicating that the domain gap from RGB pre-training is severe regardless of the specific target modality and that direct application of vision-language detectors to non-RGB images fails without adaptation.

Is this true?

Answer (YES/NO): NO